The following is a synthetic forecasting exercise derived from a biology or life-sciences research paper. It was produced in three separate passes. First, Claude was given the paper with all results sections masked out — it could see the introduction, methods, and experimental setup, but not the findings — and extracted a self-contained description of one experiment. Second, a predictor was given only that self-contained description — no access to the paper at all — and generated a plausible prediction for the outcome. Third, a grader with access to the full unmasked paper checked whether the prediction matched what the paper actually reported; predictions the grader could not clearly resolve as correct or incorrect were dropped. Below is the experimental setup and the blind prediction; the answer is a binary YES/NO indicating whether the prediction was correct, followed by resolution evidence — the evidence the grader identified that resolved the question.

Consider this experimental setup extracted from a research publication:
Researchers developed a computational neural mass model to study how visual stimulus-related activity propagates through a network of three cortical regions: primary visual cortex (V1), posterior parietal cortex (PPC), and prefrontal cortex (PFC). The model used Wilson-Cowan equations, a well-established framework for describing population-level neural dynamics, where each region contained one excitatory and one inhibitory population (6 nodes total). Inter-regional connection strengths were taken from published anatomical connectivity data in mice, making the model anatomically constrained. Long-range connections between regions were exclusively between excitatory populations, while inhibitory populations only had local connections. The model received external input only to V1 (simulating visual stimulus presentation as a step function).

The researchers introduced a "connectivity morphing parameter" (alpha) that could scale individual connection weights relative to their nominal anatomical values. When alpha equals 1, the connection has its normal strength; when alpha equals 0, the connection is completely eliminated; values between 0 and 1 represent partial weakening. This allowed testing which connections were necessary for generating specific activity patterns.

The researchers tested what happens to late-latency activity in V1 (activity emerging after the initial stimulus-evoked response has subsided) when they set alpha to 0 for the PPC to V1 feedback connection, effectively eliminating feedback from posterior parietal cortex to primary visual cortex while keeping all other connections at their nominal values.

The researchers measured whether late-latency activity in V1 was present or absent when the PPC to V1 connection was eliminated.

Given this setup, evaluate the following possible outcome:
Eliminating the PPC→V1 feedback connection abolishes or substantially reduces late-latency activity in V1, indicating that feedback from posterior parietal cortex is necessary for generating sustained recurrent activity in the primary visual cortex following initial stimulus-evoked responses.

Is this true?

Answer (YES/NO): YES